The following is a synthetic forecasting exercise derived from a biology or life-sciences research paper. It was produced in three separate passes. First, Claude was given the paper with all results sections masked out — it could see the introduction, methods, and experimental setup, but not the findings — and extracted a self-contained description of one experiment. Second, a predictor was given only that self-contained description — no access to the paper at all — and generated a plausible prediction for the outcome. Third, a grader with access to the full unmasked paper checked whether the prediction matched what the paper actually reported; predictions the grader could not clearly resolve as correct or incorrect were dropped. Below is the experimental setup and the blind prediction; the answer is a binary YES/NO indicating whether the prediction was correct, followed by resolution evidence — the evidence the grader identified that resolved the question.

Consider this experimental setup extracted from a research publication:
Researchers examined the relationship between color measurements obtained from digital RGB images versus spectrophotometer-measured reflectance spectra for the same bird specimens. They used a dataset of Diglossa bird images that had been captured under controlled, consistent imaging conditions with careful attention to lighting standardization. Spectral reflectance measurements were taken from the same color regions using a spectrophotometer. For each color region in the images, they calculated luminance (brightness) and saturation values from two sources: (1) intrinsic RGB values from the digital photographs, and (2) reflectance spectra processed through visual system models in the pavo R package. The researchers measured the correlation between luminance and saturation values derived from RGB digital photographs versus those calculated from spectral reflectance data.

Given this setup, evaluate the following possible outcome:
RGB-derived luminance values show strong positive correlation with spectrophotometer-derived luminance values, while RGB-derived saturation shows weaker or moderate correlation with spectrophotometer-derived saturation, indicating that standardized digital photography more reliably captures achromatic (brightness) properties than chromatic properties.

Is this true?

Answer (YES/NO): NO